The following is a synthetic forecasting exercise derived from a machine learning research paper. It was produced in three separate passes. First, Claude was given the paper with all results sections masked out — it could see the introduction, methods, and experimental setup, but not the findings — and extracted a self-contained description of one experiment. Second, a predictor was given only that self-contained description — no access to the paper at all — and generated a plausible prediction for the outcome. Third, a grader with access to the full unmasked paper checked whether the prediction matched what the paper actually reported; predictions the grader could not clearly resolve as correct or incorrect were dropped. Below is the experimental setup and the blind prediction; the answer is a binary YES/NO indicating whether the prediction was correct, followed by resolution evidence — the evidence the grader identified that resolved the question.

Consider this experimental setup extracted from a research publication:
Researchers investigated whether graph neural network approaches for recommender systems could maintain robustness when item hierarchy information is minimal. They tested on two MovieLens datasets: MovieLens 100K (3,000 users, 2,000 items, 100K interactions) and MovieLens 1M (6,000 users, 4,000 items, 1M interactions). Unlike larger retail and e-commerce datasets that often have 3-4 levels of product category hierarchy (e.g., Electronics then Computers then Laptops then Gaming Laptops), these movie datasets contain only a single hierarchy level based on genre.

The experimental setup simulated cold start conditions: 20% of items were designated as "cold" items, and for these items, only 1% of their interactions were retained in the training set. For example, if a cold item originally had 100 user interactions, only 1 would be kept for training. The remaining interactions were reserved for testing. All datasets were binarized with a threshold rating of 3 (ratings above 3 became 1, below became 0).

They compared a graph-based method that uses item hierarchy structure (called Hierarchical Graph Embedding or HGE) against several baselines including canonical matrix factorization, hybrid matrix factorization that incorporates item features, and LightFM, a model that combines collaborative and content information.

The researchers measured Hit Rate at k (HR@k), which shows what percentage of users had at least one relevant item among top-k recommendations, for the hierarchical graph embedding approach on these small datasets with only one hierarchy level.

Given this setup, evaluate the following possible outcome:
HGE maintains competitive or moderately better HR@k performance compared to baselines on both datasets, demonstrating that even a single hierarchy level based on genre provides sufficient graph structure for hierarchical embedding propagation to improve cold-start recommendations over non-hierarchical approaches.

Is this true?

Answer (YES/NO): NO